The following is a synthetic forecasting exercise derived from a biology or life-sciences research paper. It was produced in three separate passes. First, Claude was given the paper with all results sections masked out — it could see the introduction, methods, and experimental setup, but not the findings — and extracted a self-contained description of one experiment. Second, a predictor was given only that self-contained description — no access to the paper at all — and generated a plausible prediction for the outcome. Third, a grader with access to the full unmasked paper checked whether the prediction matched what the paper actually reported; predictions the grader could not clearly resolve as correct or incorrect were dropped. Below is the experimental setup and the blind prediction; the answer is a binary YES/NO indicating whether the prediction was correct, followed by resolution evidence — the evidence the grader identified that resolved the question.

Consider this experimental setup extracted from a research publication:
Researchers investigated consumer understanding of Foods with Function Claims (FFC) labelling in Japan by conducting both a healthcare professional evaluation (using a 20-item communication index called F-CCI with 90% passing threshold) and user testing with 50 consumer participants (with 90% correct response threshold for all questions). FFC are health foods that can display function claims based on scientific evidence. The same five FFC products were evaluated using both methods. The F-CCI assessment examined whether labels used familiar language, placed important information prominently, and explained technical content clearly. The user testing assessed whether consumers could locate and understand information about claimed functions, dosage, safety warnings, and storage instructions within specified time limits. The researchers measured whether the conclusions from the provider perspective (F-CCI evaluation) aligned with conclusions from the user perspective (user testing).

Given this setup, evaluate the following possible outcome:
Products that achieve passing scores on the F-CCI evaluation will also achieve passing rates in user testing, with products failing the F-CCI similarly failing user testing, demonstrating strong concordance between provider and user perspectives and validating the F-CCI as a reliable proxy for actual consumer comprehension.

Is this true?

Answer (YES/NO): NO